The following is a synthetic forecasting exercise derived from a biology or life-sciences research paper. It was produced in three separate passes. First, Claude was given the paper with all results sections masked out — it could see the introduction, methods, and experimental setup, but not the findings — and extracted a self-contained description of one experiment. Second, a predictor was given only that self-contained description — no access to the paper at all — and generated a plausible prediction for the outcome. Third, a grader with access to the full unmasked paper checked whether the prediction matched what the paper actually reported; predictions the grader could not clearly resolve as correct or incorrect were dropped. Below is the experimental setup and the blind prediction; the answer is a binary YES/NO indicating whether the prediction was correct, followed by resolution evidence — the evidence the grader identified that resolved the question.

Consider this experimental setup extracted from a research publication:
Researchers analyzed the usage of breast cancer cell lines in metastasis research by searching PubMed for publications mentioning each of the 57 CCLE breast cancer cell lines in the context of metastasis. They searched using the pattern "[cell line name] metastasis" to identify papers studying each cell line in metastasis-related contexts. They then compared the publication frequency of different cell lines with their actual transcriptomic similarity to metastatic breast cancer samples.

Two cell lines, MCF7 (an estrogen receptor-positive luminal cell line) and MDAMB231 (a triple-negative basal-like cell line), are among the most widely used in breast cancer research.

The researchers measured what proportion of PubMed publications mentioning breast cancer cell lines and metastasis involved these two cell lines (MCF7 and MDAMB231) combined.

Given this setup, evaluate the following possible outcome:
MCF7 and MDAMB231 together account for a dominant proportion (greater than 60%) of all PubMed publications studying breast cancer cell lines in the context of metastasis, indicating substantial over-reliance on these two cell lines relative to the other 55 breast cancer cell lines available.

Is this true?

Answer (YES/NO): YES